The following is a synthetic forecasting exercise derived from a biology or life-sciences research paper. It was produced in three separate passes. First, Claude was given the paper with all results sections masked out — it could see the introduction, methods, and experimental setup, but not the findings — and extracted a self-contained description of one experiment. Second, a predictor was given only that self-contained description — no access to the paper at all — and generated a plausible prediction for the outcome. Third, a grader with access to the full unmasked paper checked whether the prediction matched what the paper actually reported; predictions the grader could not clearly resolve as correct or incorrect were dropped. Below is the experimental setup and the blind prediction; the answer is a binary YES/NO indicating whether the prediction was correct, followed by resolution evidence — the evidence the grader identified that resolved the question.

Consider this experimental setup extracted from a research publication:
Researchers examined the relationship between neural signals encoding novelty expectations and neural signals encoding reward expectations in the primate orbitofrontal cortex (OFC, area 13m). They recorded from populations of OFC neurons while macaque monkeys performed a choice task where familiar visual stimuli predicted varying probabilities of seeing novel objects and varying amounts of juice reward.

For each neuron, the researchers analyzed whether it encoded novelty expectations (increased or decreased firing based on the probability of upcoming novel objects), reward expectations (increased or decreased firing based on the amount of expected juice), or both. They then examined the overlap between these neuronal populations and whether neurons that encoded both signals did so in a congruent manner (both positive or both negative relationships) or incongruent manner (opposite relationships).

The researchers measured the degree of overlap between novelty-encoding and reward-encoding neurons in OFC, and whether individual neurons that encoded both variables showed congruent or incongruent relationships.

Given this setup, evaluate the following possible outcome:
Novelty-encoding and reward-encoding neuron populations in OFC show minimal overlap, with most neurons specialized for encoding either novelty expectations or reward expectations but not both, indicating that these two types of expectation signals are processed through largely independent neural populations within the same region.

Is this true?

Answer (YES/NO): NO